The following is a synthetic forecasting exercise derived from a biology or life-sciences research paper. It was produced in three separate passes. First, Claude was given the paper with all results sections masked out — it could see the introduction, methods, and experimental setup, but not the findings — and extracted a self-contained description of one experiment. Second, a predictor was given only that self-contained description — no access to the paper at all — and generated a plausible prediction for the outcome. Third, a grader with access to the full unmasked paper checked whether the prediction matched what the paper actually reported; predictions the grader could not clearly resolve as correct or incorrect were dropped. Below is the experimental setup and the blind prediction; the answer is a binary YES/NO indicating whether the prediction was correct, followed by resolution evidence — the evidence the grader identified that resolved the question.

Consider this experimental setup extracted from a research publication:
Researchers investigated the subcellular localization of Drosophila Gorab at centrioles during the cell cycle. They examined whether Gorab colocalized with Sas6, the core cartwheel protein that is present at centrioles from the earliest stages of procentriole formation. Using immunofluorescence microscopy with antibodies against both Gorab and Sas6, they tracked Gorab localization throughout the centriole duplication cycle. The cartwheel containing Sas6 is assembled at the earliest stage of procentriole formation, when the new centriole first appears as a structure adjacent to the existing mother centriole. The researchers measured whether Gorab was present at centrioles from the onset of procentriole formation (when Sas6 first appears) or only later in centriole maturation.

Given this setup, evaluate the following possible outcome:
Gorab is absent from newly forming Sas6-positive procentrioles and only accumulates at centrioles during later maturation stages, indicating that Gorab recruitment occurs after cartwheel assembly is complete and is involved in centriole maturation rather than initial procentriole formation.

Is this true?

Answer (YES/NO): NO